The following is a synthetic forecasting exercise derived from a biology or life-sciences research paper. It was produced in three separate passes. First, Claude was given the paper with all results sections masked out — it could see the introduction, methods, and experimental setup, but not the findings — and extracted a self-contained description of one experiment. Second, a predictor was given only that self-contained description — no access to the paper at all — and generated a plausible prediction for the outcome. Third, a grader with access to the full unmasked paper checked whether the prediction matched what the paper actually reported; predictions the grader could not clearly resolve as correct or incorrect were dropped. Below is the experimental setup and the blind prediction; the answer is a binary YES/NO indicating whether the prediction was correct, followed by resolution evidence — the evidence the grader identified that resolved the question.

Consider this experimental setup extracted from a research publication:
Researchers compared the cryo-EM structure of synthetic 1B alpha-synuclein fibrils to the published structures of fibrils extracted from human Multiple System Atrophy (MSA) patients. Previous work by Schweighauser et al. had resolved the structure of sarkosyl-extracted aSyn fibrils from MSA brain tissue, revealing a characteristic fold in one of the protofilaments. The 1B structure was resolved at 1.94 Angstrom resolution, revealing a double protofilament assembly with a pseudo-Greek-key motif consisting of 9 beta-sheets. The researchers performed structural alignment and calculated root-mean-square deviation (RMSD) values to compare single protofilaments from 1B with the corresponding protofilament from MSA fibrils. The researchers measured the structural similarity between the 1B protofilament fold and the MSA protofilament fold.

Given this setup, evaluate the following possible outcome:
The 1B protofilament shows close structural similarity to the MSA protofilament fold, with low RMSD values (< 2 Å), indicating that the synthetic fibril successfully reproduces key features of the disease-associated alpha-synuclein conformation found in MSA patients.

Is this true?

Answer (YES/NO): YES